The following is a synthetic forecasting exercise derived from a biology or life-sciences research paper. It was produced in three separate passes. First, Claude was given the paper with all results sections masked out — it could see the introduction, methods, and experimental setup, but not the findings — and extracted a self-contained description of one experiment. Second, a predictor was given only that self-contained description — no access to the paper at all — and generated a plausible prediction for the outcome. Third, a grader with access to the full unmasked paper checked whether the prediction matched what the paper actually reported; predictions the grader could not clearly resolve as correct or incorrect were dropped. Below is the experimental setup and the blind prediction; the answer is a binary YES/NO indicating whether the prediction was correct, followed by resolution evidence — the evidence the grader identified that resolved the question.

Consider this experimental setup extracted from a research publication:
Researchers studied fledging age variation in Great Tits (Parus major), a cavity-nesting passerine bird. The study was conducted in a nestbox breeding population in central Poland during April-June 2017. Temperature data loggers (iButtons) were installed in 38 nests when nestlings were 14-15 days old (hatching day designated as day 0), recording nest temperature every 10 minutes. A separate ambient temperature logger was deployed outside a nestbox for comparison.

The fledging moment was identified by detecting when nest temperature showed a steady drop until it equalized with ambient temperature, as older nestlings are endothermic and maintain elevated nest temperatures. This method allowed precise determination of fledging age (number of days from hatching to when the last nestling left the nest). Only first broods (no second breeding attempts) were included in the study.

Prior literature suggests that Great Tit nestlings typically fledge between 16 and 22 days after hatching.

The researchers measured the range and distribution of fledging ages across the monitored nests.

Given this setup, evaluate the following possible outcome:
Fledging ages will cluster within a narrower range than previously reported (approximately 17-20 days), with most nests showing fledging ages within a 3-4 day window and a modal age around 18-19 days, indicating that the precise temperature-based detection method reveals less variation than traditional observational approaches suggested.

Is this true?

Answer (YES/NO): NO